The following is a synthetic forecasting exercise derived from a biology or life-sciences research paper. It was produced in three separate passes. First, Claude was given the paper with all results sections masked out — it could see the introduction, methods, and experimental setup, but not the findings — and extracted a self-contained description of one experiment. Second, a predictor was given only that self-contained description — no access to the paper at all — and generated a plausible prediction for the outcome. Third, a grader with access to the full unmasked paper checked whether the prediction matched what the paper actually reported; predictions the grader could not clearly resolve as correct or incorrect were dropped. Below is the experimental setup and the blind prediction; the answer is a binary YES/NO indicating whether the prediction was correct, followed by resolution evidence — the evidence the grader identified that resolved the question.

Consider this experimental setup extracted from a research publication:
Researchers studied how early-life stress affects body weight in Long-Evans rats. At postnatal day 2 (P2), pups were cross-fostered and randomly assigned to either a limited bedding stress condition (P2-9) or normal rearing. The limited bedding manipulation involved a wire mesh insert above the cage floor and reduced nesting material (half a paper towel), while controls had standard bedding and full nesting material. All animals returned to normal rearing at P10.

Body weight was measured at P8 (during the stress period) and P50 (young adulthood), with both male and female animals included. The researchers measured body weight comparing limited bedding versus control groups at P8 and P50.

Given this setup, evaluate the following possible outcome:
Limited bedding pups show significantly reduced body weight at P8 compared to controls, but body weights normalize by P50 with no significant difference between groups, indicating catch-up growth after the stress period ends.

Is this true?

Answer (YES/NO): NO